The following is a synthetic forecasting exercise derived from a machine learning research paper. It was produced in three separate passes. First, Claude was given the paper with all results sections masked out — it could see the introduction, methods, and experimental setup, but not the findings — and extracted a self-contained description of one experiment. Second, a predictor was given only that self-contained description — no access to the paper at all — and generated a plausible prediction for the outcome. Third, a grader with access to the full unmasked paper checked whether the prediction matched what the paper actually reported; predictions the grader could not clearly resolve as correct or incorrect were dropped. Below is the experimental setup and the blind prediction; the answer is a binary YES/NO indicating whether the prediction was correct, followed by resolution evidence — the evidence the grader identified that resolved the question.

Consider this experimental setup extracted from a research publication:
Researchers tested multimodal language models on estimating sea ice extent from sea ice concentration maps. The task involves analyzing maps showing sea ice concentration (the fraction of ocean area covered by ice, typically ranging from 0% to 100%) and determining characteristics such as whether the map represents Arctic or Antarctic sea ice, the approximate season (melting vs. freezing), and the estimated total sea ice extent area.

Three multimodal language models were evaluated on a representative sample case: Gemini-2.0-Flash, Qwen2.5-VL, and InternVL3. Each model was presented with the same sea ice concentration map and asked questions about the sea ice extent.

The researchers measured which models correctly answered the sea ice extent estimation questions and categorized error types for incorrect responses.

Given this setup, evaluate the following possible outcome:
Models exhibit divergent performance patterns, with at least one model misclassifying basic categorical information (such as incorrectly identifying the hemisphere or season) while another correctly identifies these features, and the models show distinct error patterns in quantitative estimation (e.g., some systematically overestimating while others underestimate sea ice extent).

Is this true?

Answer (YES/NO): NO